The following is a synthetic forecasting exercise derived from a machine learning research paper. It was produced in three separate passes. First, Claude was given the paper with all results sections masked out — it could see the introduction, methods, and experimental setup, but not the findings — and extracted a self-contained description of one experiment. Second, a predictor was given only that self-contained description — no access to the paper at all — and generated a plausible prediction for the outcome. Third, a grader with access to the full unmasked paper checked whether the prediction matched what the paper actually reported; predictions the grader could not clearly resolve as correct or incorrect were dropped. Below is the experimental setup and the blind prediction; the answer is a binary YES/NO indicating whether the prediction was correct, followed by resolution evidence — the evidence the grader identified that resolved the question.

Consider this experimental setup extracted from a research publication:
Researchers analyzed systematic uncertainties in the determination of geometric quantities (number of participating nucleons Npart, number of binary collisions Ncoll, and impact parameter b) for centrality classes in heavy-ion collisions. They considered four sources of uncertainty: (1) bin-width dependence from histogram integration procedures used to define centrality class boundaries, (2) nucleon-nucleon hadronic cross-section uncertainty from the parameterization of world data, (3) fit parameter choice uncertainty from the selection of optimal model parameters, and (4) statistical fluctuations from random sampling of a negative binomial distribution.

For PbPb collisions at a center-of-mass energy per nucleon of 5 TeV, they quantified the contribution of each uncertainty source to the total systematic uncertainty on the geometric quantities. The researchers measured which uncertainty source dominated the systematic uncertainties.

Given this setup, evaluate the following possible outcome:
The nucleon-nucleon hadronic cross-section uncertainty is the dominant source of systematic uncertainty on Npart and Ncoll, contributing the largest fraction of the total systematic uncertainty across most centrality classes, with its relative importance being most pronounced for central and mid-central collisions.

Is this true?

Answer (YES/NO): NO